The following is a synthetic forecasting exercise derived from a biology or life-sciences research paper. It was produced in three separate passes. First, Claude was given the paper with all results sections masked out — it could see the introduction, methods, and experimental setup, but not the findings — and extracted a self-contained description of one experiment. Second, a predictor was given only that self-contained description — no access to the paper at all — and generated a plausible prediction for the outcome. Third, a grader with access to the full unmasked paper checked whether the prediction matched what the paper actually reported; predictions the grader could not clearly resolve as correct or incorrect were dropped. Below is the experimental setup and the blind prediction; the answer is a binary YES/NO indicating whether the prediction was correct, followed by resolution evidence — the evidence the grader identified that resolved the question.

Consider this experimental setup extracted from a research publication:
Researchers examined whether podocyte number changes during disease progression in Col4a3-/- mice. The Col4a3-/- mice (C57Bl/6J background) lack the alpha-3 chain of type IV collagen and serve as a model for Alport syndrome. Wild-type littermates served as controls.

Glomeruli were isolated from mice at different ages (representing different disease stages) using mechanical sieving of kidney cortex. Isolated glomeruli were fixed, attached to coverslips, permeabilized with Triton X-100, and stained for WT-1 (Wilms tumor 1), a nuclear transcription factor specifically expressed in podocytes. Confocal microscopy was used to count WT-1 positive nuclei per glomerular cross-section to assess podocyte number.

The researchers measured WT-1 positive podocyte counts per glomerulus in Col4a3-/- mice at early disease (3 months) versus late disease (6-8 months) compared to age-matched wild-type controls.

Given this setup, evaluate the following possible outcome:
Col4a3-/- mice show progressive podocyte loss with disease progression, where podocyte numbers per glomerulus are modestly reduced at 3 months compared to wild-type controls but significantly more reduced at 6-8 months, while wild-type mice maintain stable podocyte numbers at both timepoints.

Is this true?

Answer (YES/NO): NO